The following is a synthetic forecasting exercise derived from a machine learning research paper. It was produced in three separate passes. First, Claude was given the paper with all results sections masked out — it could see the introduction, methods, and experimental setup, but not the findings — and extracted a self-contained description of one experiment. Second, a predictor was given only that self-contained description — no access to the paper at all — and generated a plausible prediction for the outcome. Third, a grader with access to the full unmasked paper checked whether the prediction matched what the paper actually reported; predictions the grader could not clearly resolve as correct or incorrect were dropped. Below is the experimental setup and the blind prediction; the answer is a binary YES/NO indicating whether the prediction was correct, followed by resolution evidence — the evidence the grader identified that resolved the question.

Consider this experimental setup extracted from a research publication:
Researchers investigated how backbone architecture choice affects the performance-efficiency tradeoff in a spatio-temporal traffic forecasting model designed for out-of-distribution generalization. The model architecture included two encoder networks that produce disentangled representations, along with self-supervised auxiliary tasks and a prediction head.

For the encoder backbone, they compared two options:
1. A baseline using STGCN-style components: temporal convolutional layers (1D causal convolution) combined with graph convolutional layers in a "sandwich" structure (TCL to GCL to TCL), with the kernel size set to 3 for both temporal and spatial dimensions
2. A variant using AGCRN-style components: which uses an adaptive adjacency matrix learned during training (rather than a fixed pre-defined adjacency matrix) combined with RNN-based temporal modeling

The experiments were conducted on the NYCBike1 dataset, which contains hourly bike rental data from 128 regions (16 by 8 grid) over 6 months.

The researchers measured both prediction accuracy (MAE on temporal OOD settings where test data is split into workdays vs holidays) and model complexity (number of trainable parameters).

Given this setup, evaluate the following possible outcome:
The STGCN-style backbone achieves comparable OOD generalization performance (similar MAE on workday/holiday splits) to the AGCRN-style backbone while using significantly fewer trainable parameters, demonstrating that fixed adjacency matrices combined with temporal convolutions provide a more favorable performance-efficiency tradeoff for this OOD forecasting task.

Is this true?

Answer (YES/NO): YES